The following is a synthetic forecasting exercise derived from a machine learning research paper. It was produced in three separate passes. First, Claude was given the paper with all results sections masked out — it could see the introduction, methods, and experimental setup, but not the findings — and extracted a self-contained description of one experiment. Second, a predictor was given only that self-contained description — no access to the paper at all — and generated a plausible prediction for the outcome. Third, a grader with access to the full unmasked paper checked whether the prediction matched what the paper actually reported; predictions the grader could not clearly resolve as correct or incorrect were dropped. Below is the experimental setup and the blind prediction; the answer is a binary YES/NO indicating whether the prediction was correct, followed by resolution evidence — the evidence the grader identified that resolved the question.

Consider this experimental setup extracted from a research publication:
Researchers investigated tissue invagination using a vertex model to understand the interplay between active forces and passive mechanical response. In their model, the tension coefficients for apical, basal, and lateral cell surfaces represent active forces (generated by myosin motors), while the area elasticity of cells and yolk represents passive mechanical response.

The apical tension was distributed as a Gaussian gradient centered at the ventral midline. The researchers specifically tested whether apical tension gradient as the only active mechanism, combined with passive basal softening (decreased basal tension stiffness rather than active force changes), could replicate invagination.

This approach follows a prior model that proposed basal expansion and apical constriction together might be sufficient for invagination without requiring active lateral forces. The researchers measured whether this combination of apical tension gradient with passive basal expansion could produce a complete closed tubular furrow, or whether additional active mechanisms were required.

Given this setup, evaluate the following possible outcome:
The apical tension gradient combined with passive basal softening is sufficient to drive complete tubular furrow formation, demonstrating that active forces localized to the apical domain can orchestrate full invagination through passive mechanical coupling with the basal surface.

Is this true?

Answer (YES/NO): NO